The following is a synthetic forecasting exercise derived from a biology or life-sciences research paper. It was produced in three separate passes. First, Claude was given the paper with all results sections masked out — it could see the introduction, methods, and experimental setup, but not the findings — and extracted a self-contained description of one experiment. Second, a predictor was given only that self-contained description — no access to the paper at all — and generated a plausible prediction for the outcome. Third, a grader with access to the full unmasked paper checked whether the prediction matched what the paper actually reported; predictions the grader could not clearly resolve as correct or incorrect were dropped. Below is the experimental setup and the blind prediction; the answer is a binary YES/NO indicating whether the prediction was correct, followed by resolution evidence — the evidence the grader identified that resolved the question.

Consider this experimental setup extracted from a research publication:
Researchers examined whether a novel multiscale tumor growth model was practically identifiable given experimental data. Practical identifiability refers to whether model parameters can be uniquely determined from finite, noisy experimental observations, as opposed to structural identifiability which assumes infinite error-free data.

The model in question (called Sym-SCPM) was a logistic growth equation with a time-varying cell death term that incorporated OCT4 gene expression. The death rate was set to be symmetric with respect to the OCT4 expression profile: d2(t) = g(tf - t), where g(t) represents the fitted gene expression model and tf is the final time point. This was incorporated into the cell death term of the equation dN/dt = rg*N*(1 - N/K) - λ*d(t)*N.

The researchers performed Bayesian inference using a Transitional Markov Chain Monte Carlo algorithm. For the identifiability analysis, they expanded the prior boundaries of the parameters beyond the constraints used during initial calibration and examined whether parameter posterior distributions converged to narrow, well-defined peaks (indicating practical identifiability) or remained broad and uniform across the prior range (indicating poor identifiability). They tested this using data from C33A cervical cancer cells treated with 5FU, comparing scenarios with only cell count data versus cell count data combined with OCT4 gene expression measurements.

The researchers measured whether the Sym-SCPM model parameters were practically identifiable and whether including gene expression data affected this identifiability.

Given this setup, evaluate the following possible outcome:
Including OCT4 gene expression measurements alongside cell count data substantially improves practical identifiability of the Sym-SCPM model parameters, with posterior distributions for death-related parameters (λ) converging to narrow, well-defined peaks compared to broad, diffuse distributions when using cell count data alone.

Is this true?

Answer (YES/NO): NO